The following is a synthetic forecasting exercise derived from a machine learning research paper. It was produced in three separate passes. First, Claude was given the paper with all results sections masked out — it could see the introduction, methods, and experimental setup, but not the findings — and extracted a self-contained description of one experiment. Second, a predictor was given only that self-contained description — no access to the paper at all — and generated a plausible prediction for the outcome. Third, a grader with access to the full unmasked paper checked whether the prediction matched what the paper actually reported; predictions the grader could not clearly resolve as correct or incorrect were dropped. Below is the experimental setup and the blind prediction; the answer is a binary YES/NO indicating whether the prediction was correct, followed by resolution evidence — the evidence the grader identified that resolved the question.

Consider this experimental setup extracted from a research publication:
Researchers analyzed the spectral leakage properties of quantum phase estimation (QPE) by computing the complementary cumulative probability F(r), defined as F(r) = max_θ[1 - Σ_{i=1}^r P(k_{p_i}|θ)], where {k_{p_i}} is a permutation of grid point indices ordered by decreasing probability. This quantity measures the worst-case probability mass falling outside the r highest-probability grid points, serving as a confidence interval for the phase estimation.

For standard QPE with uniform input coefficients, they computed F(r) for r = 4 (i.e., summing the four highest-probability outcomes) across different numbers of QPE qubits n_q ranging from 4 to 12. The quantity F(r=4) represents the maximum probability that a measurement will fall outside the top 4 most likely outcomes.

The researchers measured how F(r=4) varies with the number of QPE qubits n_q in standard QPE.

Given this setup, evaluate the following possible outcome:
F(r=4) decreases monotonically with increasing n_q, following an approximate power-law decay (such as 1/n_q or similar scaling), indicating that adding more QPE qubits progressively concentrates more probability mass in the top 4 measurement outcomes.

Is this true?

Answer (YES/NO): NO